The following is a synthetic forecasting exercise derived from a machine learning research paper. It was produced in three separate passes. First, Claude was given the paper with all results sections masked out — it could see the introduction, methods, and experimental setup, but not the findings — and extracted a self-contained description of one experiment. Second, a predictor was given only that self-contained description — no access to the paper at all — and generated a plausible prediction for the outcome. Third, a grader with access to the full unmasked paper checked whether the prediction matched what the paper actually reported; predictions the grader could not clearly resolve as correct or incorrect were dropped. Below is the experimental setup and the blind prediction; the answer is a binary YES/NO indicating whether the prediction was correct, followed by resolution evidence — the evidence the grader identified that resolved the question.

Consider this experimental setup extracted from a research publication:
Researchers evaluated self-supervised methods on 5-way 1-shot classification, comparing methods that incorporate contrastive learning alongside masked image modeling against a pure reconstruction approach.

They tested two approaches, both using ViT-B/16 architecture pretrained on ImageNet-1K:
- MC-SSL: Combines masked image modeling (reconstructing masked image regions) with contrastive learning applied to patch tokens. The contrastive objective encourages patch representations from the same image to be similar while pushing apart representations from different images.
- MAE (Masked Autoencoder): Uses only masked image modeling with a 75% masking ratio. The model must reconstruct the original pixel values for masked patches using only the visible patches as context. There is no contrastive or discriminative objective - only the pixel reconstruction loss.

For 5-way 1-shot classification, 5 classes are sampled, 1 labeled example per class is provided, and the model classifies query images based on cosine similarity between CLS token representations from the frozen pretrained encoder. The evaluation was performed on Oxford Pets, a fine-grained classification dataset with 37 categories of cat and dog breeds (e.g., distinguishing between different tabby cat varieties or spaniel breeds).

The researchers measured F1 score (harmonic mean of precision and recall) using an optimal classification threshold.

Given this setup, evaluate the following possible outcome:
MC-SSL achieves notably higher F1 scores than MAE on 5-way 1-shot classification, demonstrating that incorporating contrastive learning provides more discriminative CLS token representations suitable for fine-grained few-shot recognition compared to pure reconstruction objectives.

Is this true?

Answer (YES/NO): YES